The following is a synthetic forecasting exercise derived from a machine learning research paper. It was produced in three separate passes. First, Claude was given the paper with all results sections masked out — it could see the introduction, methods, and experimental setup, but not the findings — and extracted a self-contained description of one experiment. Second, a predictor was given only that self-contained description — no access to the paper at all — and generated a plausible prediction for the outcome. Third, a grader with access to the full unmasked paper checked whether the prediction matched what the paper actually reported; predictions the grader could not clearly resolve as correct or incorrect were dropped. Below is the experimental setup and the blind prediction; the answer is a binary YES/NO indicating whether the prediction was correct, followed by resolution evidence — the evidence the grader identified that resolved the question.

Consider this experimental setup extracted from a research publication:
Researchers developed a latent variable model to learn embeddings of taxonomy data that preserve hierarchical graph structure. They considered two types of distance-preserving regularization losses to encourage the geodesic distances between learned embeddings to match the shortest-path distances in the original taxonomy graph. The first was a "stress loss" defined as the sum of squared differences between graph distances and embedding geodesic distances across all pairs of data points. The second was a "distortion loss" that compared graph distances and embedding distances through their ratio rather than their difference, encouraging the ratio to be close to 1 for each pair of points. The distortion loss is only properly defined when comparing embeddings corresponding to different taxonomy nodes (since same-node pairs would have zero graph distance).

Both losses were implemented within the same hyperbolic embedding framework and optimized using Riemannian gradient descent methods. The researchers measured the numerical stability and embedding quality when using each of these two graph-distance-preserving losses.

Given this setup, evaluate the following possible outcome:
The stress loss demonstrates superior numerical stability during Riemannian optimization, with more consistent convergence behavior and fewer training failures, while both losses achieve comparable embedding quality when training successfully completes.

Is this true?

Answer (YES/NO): NO